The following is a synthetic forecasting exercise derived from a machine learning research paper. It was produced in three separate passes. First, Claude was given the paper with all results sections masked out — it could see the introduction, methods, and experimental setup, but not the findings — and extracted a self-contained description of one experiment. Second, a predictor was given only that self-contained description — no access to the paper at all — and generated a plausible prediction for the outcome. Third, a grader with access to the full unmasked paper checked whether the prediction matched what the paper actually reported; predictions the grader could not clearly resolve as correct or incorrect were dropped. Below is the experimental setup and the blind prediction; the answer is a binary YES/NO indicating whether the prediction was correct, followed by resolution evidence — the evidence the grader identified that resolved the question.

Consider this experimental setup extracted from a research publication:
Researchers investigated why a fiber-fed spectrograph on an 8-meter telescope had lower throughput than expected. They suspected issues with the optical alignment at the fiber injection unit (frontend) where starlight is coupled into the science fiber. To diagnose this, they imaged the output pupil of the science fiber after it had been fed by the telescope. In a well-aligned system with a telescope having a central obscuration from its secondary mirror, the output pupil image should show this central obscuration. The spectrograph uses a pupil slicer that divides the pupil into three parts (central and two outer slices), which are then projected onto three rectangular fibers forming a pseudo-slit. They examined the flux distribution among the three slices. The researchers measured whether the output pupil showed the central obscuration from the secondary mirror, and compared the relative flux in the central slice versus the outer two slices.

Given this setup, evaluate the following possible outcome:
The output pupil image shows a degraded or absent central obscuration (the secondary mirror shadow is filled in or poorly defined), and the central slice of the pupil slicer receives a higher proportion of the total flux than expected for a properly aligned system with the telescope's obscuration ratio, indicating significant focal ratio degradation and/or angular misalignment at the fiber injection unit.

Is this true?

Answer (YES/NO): YES